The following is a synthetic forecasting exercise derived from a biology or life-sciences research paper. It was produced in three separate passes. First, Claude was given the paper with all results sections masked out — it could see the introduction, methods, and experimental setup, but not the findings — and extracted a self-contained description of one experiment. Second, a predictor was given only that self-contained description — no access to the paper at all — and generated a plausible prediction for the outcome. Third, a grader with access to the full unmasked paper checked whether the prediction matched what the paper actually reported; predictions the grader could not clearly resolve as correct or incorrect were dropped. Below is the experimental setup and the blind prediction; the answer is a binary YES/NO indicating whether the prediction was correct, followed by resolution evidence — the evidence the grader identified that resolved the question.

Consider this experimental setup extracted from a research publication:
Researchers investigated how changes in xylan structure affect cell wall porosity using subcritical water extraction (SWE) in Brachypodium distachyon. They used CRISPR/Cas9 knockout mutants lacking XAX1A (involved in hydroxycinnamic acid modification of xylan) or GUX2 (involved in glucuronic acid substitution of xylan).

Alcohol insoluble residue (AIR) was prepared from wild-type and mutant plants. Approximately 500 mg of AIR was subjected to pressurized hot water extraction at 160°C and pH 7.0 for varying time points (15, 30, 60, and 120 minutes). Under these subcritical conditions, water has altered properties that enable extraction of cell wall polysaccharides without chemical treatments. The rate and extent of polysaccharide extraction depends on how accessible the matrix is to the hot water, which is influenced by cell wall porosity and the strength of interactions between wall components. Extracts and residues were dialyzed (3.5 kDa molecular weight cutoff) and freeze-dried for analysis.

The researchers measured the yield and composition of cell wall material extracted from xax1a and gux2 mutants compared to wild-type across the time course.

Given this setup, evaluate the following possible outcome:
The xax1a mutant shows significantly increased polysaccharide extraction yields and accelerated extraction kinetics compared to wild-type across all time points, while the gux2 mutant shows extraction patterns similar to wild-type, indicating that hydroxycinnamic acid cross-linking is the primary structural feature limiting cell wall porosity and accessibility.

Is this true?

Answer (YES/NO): NO